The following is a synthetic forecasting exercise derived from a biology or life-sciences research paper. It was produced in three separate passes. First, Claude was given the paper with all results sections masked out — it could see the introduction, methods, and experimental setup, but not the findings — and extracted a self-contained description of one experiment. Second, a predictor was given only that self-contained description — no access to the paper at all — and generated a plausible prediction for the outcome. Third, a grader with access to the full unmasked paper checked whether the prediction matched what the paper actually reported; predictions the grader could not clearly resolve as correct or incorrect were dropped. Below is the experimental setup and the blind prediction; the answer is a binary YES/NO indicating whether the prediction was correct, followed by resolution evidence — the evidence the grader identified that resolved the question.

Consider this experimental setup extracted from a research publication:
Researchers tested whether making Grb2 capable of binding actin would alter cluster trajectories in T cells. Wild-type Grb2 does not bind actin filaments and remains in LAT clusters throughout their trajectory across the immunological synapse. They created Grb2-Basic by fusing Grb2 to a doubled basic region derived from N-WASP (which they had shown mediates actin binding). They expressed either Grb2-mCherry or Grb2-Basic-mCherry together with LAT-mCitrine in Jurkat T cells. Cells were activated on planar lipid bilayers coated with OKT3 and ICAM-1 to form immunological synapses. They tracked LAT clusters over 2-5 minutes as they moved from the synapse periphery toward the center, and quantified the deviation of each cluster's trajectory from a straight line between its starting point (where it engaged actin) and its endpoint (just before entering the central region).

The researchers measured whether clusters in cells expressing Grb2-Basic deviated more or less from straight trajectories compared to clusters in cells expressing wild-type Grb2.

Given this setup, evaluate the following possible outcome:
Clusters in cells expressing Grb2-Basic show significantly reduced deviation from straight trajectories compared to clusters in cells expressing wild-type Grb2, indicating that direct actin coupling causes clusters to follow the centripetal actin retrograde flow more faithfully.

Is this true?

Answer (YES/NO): NO